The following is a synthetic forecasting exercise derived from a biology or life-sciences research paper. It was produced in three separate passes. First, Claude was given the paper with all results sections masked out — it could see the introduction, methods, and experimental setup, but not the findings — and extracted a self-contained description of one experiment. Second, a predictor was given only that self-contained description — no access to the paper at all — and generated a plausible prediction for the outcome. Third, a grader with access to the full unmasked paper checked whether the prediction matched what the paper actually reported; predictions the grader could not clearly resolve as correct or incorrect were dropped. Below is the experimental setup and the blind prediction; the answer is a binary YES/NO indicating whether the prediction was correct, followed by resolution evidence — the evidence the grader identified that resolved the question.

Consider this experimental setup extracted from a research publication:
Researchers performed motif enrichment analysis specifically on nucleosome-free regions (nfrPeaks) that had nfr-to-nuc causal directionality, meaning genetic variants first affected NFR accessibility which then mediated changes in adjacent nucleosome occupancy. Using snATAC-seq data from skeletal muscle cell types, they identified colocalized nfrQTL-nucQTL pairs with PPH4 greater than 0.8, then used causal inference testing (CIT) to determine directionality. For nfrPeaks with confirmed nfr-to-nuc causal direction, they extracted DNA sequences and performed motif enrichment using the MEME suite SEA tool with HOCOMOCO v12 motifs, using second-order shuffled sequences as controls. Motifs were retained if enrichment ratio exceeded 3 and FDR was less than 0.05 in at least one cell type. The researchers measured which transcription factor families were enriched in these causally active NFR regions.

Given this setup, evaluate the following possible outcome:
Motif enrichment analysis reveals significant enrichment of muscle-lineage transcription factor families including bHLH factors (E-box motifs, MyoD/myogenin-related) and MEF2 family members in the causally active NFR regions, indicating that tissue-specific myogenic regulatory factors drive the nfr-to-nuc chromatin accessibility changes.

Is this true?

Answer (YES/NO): NO